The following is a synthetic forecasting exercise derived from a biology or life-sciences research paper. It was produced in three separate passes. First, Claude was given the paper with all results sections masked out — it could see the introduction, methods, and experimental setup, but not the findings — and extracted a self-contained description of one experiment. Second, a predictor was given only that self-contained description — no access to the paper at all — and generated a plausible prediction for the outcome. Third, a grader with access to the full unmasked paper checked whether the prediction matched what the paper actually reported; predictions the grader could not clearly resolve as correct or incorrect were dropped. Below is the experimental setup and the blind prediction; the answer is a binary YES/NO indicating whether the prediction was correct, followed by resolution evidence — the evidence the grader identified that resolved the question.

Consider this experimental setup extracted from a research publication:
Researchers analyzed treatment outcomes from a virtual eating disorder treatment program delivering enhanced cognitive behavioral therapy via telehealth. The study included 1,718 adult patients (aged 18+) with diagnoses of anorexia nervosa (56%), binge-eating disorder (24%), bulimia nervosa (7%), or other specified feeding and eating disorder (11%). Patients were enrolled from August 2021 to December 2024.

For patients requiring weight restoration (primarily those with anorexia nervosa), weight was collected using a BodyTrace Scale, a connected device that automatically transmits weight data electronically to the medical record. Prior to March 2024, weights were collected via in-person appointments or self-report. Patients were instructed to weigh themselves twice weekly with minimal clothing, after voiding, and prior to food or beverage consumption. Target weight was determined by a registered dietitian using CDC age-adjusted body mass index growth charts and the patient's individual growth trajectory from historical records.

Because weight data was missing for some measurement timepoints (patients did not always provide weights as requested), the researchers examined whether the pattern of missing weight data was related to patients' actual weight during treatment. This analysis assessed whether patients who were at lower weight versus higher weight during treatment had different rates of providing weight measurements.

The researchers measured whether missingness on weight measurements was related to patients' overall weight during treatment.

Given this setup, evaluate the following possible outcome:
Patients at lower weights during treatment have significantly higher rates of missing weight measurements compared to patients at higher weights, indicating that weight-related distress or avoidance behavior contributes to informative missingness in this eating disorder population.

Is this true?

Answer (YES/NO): NO